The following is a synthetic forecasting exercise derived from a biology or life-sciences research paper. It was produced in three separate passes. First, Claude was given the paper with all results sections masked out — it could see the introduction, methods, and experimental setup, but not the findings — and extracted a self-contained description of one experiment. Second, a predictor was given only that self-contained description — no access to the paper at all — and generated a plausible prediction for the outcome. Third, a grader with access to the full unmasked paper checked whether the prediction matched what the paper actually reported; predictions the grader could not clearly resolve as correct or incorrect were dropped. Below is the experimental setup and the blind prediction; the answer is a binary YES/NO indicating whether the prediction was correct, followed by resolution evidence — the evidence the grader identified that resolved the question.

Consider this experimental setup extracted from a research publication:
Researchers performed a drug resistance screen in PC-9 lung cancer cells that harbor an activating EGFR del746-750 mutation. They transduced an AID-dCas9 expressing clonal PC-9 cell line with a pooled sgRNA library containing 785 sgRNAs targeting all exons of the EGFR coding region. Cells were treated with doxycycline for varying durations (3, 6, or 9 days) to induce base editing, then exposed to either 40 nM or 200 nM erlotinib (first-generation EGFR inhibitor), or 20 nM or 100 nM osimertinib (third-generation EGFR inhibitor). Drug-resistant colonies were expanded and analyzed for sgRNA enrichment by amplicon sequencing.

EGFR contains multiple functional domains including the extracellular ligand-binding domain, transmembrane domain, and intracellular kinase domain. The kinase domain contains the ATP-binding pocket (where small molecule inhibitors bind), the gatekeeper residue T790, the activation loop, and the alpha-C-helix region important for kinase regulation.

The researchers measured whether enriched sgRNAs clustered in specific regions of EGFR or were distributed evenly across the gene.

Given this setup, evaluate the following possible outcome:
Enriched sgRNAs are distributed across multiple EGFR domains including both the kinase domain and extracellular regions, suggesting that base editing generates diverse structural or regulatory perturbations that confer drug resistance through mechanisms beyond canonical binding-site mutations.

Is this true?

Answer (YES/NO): NO